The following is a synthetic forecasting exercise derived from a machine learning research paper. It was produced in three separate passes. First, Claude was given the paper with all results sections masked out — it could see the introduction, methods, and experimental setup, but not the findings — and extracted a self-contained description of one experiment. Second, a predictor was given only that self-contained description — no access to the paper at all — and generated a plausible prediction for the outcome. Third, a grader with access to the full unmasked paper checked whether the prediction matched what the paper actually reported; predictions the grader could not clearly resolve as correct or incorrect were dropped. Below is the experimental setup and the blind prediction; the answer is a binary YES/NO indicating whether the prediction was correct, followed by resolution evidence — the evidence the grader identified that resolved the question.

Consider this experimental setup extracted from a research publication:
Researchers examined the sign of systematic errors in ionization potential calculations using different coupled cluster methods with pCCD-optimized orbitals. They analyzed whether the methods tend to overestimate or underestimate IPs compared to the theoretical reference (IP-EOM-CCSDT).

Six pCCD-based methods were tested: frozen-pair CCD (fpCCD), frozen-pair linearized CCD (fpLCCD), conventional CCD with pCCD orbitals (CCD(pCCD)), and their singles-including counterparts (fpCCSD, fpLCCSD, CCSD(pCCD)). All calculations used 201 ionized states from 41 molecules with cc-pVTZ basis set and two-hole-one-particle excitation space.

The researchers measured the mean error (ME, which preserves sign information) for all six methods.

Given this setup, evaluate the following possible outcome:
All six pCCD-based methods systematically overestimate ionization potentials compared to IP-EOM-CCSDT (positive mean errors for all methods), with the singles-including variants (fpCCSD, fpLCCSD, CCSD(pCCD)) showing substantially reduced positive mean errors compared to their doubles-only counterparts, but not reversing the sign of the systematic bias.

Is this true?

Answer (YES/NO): NO